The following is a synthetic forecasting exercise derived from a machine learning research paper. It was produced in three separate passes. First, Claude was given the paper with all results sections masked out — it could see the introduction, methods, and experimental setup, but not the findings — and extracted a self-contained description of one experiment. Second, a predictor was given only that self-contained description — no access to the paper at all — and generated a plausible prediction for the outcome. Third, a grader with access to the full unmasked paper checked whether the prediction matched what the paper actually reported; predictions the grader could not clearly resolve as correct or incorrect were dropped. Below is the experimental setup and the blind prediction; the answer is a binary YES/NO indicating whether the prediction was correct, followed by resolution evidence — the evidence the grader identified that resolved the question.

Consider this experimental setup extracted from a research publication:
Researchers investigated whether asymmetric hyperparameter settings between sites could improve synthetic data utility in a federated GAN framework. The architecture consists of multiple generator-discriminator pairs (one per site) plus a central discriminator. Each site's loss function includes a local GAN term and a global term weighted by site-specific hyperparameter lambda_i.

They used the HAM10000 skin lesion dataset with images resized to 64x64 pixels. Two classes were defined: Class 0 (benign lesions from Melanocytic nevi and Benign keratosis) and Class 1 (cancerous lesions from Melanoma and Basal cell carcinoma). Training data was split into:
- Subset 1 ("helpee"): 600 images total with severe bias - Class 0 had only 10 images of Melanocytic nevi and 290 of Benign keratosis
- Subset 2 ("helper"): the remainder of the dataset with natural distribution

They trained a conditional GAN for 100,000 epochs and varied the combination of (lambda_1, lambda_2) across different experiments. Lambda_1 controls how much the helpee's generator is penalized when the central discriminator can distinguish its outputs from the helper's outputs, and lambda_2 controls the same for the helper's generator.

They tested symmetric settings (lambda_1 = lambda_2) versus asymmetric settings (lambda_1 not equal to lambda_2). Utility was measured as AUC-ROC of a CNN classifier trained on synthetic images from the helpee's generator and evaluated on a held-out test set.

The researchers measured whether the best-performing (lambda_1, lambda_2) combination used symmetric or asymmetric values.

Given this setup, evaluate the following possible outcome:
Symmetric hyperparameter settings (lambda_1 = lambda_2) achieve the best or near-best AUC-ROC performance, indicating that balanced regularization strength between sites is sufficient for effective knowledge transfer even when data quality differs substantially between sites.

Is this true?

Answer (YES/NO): NO